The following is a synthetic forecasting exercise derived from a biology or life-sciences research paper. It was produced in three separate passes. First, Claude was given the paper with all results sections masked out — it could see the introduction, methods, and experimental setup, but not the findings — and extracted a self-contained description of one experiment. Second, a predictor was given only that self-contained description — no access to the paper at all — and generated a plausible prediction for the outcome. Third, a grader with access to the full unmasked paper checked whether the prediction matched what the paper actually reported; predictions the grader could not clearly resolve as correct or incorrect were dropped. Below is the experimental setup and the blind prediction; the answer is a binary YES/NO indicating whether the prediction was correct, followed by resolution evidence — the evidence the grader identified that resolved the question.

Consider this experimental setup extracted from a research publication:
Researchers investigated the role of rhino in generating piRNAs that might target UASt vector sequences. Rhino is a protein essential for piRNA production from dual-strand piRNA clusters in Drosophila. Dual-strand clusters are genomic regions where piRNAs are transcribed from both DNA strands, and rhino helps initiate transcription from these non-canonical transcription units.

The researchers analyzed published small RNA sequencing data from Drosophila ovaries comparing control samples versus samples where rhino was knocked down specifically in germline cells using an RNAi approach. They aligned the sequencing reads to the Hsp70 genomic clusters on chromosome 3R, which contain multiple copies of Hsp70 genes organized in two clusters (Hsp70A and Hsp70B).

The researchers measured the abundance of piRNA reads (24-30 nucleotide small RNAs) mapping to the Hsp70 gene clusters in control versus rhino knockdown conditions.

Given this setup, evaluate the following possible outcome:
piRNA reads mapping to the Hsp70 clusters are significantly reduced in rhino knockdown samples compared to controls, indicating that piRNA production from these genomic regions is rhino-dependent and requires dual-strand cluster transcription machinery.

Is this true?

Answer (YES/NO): YES